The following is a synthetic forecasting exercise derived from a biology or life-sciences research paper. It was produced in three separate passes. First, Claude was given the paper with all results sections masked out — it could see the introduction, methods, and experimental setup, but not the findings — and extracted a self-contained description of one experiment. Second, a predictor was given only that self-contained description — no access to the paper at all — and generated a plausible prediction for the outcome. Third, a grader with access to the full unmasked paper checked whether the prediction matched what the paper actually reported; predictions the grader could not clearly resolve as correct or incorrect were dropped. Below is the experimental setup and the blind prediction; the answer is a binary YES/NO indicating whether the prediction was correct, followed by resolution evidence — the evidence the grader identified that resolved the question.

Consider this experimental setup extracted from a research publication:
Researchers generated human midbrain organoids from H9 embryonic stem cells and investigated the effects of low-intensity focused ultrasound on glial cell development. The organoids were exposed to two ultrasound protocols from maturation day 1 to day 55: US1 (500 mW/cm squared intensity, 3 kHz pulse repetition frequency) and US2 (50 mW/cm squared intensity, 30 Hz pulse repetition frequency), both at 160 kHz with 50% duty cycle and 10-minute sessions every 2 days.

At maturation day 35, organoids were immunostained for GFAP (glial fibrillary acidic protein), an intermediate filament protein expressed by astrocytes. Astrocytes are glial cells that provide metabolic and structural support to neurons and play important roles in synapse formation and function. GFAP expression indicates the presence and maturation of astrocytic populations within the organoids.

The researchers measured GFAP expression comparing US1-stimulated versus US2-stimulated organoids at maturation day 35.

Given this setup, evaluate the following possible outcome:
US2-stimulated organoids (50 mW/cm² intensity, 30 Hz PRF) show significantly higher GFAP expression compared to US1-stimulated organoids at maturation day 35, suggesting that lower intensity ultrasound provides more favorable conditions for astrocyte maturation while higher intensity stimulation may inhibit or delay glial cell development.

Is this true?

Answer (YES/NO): NO